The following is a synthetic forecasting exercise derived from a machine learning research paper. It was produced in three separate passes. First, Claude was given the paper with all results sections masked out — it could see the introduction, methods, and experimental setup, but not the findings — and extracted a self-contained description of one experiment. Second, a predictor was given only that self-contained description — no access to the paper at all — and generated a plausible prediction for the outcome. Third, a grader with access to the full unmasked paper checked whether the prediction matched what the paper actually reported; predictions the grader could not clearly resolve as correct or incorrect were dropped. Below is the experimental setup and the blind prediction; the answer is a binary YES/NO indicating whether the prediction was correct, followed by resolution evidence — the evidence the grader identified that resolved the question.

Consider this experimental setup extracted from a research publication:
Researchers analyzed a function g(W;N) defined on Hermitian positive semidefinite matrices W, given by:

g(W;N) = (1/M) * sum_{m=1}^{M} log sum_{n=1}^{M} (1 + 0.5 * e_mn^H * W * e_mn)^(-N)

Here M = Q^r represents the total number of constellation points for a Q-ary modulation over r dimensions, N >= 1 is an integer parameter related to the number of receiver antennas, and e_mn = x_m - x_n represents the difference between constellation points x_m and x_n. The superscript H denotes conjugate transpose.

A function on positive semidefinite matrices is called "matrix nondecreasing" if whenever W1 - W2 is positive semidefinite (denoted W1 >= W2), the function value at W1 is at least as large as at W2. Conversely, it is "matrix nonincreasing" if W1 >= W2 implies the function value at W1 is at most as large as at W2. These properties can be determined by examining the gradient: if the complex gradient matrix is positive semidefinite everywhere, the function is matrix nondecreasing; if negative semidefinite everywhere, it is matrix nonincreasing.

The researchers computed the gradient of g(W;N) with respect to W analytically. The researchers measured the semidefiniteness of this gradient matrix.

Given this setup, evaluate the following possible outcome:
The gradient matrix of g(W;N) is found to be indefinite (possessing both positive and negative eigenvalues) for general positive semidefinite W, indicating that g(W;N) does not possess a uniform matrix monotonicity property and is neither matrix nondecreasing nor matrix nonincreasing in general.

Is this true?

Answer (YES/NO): NO